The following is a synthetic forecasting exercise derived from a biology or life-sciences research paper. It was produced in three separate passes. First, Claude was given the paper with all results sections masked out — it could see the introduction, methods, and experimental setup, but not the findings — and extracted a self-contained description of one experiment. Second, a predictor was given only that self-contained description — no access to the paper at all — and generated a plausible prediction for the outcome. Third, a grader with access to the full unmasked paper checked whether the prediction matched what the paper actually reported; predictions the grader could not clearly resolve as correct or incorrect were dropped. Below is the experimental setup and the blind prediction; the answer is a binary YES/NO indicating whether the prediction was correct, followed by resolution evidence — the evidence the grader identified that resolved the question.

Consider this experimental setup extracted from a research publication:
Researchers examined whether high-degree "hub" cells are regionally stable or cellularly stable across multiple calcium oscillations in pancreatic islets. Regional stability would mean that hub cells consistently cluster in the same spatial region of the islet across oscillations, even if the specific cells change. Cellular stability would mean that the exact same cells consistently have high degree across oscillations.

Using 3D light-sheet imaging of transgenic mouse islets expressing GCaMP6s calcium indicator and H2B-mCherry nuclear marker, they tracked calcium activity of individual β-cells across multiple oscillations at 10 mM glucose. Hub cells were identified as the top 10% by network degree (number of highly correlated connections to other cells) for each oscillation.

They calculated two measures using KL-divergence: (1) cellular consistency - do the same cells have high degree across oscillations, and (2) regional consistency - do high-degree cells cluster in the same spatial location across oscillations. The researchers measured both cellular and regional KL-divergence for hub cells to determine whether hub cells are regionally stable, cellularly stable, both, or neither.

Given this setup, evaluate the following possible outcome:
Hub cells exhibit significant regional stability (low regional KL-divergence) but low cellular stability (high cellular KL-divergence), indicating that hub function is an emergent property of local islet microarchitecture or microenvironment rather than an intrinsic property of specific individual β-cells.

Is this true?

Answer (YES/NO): YES